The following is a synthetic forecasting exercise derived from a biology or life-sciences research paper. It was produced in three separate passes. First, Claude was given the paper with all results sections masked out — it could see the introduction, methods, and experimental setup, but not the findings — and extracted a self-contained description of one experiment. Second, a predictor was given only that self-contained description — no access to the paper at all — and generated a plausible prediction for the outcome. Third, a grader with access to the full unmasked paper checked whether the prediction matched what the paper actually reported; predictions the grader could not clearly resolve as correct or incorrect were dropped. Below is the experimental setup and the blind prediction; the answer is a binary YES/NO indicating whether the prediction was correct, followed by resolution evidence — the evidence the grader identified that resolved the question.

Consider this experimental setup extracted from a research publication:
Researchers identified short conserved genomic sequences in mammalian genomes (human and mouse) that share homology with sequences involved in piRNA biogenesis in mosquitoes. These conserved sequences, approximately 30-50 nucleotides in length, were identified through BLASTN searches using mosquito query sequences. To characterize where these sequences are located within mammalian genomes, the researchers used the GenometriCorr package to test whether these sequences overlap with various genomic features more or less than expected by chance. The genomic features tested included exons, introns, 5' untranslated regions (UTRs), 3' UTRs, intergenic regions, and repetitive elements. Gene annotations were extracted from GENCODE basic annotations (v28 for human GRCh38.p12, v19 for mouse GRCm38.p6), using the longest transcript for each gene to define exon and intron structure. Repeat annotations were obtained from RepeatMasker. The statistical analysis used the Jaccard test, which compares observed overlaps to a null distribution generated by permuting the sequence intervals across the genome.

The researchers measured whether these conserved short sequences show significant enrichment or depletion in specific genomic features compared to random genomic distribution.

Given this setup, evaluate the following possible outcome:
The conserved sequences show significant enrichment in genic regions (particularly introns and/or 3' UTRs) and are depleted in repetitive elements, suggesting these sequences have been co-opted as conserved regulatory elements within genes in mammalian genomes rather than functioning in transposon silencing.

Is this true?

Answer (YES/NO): NO